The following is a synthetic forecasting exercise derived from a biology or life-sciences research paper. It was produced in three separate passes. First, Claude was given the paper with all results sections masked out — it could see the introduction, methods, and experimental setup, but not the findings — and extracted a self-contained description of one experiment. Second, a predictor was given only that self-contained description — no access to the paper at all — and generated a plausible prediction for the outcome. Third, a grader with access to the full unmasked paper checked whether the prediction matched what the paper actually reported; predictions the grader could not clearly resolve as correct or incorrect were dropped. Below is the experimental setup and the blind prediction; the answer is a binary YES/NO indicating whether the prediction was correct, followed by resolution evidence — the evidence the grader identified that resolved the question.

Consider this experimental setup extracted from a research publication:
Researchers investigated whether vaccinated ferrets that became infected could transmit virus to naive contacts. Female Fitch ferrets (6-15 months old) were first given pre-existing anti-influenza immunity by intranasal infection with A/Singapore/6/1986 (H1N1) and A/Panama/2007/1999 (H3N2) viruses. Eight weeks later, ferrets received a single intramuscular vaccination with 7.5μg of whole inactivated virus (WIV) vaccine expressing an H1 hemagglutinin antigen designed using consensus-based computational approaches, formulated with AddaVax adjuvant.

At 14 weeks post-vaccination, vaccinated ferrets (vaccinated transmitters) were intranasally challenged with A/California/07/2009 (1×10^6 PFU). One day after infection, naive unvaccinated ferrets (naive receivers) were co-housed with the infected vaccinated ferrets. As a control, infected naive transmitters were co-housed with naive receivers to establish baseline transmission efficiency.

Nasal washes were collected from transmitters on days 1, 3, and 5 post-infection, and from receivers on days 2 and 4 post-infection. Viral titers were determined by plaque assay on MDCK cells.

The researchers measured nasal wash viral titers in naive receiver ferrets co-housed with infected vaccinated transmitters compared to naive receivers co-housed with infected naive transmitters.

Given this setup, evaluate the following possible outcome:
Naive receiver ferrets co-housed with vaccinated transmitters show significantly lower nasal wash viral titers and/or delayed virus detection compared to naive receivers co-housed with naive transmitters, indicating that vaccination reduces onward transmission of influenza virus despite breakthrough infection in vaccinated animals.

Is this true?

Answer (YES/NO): NO